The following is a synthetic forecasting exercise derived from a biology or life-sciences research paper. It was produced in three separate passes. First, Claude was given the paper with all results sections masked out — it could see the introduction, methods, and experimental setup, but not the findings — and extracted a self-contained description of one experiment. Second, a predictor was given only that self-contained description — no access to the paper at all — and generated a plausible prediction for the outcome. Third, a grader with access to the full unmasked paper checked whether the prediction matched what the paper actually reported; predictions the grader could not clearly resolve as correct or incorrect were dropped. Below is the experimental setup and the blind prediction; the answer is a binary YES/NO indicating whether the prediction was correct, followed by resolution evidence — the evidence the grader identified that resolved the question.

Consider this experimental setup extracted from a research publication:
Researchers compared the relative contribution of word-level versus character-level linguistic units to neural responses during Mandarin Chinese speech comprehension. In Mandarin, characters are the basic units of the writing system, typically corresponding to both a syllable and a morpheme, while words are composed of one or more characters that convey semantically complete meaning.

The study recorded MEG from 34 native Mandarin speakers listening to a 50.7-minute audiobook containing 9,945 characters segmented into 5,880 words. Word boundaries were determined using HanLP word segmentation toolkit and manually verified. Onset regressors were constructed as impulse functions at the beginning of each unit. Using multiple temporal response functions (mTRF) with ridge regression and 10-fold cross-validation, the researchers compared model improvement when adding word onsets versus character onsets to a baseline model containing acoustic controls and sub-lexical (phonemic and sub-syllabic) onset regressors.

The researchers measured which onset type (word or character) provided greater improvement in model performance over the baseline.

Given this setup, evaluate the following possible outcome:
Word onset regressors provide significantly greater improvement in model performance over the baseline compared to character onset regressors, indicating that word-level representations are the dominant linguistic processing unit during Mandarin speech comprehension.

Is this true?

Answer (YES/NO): NO